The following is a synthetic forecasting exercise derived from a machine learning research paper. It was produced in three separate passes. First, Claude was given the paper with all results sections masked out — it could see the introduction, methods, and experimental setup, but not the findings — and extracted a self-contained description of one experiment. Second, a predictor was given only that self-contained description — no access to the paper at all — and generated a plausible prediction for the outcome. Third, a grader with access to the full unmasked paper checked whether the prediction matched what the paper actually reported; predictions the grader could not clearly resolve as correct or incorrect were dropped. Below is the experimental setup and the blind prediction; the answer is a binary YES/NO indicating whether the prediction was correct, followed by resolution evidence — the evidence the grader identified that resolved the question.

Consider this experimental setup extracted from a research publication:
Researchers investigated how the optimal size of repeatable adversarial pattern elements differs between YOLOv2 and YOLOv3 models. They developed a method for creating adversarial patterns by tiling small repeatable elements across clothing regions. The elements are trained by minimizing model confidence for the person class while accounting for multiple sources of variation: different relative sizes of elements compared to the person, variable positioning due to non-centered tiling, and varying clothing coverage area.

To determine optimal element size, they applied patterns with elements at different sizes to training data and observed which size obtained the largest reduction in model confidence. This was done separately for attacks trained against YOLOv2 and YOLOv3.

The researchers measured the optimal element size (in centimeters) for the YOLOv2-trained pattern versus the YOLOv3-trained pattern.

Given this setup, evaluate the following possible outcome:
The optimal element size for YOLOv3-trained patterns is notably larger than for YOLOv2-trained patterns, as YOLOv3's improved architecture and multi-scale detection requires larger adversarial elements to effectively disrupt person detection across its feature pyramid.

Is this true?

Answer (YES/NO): NO